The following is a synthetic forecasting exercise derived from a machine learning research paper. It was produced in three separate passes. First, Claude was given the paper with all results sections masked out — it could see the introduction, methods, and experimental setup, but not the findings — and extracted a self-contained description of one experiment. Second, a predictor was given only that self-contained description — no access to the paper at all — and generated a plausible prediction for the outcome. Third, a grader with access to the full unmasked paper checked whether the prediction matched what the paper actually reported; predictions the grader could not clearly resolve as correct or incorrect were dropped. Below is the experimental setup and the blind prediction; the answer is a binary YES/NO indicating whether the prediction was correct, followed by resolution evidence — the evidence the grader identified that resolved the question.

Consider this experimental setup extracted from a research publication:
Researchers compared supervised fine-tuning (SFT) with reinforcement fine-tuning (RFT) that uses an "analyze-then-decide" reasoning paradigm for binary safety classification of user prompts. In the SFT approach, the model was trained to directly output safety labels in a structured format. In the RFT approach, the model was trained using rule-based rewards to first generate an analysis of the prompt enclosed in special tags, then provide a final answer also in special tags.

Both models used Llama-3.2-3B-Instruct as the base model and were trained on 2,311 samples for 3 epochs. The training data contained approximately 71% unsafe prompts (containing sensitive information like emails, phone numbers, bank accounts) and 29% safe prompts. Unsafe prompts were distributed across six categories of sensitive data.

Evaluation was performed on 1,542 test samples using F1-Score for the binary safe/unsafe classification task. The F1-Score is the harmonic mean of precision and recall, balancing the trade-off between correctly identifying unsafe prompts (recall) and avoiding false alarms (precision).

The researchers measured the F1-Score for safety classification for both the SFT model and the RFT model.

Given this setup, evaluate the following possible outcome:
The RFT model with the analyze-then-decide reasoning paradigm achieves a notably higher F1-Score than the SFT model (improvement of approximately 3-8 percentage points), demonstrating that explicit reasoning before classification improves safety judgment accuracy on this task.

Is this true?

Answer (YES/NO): NO